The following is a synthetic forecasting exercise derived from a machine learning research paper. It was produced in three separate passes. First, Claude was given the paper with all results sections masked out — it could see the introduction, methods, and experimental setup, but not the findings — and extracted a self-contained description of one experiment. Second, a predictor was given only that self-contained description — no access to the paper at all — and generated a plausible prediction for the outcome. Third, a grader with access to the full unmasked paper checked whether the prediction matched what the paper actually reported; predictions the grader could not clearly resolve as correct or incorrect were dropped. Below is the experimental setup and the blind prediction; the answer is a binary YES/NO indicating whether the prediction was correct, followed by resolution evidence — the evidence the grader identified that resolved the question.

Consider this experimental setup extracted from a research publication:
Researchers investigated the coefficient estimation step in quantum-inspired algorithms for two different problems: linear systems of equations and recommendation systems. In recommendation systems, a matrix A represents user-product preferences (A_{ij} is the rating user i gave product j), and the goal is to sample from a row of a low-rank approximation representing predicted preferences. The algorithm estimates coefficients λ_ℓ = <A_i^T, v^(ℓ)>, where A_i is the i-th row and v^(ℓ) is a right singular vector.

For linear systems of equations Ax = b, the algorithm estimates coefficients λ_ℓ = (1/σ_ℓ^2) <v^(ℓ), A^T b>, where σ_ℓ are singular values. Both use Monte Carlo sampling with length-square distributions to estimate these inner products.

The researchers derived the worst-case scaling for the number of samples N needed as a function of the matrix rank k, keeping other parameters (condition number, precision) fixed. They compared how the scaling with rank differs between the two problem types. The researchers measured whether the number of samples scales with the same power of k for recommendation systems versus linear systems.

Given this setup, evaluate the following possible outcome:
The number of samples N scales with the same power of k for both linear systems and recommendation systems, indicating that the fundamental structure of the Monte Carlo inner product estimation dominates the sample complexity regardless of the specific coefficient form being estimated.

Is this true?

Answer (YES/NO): NO